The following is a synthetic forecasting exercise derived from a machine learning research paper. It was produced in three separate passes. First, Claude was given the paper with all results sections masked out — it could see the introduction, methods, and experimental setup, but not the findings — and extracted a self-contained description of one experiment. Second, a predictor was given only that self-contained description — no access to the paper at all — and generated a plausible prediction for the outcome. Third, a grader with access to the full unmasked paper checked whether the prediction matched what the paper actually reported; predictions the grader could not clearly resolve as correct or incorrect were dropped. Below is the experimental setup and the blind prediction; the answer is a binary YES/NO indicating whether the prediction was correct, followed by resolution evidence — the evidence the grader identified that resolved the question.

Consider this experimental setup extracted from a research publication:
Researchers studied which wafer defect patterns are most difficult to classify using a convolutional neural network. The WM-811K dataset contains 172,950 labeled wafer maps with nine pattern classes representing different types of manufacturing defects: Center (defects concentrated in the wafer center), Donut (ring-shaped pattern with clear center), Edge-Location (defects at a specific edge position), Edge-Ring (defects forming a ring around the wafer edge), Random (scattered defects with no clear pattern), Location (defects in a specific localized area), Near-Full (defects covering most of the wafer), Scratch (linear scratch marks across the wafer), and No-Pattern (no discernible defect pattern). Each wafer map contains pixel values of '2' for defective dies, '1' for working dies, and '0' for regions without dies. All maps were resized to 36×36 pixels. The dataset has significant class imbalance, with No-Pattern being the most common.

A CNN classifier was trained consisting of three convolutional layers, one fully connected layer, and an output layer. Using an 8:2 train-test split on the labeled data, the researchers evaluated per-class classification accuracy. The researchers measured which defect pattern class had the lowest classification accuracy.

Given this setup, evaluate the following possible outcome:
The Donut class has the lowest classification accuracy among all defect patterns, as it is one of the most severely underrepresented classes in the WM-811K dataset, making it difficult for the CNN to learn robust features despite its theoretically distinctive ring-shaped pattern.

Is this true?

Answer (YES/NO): NO